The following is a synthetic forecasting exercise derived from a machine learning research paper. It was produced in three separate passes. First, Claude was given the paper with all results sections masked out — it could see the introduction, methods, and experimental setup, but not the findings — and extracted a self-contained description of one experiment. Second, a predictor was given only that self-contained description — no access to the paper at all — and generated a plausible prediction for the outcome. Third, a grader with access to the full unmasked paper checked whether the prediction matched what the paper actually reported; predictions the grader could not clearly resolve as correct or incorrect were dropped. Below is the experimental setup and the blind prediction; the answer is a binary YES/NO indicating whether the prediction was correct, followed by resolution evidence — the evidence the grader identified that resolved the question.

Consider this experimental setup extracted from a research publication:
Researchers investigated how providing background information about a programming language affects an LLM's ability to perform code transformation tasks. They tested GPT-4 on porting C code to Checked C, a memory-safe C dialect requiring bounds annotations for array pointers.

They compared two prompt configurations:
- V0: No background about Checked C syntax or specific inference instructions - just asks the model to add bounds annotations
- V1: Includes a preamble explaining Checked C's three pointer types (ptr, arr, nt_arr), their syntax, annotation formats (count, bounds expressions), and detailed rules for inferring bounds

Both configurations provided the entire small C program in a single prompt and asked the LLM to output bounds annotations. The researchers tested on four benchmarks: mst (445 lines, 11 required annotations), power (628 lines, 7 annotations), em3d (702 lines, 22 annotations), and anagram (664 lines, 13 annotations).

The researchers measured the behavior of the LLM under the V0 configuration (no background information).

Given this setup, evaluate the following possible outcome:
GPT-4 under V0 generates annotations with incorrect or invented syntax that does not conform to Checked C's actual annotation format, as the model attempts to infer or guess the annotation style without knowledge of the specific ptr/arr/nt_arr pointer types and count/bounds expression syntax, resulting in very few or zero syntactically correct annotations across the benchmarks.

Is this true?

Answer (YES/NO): NO